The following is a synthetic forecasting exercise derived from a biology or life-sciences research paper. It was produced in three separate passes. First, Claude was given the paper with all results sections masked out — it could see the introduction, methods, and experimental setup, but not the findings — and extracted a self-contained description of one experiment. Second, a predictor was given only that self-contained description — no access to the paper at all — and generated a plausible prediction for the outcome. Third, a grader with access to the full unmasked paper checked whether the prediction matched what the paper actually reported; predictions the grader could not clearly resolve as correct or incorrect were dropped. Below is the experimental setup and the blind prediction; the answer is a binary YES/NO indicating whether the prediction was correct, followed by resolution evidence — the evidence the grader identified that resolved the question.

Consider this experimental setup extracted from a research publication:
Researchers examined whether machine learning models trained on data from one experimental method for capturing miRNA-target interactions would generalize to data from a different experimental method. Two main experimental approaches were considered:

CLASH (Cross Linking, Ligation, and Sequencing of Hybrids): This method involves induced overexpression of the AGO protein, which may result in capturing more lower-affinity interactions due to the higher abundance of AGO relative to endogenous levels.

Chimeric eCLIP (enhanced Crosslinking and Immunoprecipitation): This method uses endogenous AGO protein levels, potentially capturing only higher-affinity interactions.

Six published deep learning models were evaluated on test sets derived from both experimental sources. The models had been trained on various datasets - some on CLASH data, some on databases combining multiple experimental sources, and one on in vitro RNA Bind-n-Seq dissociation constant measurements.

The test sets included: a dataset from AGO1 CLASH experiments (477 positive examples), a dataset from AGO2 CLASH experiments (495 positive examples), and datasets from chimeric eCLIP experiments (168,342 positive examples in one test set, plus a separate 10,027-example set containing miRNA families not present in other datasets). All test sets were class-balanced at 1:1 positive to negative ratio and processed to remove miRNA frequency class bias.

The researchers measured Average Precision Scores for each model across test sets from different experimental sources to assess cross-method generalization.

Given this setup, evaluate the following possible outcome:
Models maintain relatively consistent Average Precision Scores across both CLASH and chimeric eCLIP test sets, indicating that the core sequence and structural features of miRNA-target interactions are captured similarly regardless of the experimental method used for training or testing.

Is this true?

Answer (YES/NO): NO